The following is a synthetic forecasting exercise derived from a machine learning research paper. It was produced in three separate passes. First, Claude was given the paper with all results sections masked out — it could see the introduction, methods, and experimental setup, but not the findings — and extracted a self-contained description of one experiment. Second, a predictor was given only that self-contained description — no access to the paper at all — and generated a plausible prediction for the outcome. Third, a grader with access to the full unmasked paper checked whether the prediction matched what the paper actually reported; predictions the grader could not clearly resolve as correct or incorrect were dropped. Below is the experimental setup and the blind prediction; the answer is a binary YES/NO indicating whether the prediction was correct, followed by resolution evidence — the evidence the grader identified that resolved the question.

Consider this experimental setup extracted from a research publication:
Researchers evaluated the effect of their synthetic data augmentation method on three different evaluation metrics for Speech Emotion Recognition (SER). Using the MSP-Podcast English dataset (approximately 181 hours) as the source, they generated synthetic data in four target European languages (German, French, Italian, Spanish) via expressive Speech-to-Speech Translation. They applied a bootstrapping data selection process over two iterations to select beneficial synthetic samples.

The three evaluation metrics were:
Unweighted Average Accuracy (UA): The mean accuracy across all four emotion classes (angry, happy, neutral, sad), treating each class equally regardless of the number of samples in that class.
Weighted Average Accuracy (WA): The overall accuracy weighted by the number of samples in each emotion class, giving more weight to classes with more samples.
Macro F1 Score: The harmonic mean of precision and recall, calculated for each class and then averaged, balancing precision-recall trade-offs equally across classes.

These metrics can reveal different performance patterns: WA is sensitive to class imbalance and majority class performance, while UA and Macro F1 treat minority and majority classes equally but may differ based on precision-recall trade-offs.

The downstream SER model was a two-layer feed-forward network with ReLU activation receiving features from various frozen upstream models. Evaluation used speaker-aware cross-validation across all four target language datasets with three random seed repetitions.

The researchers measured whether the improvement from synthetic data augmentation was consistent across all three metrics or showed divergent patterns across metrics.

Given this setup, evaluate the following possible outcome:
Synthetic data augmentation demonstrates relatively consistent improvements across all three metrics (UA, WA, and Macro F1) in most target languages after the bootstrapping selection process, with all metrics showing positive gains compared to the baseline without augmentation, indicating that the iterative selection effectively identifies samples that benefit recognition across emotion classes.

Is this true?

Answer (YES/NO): YES